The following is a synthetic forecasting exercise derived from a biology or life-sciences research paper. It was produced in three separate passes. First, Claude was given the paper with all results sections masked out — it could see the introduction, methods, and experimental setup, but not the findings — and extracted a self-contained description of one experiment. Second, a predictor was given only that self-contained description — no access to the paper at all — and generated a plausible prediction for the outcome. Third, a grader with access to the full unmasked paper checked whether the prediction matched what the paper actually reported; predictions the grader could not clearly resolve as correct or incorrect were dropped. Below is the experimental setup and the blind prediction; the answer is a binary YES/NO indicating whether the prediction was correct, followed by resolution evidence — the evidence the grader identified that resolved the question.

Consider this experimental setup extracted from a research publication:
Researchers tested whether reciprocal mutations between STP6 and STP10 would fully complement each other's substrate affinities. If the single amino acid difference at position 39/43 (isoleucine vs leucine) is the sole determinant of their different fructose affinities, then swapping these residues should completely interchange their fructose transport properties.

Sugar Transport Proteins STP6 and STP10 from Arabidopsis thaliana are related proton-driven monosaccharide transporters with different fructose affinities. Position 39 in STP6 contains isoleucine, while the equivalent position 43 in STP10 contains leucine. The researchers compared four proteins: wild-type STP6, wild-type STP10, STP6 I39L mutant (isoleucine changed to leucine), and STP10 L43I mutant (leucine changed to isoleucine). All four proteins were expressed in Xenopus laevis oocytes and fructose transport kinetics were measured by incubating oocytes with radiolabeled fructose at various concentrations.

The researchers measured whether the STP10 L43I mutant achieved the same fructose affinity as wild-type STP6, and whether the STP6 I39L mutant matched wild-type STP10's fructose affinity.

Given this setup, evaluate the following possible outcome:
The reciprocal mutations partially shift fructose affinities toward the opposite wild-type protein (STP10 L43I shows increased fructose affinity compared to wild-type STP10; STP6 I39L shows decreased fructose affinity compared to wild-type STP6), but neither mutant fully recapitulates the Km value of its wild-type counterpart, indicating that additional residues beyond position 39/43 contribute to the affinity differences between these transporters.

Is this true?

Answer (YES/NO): YES